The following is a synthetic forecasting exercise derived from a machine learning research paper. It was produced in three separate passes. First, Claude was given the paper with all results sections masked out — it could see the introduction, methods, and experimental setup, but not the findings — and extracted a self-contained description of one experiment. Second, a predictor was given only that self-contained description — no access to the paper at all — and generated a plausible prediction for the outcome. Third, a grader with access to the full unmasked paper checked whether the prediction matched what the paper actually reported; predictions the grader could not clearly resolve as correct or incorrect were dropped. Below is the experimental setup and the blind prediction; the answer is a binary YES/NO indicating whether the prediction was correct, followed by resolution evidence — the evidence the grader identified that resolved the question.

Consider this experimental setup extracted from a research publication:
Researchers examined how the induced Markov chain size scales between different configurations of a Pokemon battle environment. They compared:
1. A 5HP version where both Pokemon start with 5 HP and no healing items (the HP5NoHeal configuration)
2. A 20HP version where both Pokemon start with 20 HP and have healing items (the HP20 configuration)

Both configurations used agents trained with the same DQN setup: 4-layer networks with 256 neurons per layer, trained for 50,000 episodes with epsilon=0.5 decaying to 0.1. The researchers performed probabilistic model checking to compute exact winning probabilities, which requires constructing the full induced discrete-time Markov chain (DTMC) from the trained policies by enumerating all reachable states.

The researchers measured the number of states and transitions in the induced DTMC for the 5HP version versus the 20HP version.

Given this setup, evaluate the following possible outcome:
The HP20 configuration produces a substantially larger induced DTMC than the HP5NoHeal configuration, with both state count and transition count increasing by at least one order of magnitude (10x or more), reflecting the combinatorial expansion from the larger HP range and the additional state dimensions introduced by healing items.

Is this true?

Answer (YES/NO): YES